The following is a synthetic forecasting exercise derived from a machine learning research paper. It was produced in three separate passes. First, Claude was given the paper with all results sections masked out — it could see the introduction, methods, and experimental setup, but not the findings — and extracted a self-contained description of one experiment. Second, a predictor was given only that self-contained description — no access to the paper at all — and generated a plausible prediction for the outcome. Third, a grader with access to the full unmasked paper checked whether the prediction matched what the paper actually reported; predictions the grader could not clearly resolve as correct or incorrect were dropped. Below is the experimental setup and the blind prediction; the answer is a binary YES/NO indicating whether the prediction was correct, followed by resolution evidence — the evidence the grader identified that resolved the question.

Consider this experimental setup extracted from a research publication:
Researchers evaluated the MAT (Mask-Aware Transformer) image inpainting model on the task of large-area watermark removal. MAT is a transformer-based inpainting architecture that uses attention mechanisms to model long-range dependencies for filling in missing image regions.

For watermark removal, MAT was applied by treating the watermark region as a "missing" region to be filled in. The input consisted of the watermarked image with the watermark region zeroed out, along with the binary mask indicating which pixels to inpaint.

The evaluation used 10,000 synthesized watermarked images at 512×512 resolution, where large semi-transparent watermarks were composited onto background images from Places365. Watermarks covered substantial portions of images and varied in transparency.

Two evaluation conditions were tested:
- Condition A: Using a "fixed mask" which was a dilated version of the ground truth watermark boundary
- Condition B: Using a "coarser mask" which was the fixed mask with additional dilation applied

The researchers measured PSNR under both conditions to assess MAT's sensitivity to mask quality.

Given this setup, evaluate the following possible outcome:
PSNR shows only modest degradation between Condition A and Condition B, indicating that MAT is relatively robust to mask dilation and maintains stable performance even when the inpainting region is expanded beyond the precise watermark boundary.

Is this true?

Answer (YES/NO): NO